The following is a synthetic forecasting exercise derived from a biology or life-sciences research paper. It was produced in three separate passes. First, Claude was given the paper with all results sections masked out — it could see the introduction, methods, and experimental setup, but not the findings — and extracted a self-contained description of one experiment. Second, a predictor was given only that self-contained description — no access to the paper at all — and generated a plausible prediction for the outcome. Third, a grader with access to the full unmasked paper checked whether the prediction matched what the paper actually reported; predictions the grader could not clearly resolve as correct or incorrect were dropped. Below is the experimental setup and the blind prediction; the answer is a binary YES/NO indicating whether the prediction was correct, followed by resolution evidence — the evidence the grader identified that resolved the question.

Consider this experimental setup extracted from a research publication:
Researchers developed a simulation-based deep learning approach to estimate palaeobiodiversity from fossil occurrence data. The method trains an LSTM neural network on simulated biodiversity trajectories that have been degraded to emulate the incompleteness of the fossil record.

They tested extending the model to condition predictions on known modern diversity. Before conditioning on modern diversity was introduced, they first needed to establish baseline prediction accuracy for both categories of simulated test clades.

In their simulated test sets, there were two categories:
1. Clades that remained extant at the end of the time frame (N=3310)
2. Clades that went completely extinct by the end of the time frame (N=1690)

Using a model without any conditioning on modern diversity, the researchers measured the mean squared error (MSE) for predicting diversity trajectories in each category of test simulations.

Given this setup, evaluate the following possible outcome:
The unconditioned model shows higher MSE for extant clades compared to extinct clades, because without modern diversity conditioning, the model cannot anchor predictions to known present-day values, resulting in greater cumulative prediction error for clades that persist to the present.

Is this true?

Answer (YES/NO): YES